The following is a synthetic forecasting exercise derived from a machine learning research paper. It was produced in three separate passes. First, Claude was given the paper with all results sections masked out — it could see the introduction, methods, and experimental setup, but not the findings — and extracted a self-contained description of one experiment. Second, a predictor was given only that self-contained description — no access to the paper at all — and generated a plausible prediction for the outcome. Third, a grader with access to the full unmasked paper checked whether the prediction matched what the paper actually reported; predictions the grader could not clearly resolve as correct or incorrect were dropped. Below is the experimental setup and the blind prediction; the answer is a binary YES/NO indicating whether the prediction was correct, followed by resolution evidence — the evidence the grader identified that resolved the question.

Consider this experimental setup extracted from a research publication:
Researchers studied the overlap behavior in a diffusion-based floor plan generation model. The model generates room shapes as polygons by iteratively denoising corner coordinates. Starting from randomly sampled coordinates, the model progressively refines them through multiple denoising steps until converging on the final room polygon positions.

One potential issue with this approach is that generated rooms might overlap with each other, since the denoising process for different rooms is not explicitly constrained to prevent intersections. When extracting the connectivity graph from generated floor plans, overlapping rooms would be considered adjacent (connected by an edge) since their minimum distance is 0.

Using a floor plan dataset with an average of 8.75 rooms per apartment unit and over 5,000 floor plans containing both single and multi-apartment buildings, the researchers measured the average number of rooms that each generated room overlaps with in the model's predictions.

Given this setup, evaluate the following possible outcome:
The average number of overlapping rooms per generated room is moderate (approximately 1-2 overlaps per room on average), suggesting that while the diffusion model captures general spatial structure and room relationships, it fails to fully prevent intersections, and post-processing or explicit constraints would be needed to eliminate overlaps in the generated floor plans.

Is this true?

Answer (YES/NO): NO